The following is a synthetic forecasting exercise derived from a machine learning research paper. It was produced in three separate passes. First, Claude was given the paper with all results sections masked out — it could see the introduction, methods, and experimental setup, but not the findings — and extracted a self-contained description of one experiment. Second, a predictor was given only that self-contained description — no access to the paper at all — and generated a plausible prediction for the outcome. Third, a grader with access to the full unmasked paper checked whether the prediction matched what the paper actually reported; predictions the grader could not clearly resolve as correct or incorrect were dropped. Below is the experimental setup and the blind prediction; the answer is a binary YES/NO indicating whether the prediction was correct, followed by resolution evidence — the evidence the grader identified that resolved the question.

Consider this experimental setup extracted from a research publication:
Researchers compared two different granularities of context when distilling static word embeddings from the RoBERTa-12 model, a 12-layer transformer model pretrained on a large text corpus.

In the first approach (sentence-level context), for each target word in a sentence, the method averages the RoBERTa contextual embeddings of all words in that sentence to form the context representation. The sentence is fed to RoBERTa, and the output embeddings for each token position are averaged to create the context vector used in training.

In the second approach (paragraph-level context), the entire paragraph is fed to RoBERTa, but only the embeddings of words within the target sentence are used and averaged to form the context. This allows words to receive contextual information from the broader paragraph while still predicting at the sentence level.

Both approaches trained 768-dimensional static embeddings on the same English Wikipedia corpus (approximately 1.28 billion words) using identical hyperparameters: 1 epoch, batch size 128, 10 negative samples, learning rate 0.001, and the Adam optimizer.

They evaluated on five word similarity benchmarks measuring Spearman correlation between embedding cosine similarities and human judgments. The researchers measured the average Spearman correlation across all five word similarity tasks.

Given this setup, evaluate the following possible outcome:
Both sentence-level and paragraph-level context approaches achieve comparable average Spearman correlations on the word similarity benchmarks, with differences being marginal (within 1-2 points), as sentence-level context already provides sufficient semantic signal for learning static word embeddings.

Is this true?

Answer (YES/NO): YES